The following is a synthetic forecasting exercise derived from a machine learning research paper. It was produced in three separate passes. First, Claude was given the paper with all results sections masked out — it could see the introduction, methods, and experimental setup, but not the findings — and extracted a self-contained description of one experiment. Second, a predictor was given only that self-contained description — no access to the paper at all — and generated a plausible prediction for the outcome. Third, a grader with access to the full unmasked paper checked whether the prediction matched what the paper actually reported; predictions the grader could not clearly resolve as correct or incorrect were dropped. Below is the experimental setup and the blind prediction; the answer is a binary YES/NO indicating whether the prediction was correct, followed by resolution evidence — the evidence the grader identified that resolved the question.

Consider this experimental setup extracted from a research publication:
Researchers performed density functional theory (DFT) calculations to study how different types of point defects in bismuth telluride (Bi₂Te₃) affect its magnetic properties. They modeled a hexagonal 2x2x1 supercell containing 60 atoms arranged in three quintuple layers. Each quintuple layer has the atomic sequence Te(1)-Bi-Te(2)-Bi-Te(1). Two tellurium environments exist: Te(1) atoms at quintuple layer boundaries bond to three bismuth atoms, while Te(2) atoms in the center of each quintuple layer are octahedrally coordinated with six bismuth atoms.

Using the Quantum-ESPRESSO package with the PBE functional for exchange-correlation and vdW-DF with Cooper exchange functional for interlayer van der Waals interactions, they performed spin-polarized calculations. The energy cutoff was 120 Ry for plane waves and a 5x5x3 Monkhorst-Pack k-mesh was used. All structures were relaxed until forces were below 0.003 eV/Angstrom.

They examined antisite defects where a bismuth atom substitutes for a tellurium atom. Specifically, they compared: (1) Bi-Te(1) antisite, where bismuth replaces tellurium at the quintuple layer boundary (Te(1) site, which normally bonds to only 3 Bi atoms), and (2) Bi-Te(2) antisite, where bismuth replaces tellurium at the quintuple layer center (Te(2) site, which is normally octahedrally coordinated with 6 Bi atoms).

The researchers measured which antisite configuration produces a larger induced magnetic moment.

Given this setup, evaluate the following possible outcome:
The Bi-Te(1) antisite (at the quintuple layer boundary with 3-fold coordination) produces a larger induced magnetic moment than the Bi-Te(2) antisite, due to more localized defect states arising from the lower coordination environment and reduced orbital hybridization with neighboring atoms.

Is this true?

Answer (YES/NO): NO